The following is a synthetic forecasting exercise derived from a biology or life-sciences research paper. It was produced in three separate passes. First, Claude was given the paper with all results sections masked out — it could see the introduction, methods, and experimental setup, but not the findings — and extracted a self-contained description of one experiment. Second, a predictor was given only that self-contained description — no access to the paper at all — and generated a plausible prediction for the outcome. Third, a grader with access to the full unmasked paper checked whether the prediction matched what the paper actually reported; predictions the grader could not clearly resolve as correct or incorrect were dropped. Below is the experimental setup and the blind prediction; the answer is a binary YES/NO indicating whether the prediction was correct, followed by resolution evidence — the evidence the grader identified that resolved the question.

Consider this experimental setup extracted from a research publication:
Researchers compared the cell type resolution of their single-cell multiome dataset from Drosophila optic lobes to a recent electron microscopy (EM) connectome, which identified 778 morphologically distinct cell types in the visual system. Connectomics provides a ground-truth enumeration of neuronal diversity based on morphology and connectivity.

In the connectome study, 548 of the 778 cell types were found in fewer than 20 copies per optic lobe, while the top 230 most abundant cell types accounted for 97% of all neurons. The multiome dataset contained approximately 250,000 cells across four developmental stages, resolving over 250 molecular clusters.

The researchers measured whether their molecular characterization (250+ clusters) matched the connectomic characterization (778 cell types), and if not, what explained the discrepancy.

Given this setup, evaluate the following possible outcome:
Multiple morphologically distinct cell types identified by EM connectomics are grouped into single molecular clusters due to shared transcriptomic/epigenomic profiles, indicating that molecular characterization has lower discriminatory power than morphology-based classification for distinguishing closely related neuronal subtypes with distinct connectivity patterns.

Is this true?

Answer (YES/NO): NO